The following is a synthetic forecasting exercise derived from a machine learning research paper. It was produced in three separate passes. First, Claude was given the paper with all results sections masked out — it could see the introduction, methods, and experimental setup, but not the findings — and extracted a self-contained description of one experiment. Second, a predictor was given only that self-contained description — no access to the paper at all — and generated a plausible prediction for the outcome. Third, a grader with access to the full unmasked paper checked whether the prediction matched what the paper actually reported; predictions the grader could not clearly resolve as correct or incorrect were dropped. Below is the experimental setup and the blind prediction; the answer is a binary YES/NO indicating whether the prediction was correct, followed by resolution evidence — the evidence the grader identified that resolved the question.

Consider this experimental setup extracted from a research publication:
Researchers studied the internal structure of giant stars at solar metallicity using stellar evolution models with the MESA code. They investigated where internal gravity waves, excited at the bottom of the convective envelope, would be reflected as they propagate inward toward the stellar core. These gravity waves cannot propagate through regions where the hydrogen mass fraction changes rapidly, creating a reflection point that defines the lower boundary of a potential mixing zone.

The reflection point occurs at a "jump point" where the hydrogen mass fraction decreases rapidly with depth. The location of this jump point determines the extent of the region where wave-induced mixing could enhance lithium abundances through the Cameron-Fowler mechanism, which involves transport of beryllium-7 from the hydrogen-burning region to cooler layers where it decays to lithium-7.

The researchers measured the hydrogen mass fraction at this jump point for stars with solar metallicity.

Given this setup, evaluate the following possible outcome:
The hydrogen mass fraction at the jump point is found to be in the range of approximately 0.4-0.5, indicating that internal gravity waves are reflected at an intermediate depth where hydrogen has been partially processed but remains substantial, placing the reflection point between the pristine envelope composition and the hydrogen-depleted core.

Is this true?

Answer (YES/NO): NO